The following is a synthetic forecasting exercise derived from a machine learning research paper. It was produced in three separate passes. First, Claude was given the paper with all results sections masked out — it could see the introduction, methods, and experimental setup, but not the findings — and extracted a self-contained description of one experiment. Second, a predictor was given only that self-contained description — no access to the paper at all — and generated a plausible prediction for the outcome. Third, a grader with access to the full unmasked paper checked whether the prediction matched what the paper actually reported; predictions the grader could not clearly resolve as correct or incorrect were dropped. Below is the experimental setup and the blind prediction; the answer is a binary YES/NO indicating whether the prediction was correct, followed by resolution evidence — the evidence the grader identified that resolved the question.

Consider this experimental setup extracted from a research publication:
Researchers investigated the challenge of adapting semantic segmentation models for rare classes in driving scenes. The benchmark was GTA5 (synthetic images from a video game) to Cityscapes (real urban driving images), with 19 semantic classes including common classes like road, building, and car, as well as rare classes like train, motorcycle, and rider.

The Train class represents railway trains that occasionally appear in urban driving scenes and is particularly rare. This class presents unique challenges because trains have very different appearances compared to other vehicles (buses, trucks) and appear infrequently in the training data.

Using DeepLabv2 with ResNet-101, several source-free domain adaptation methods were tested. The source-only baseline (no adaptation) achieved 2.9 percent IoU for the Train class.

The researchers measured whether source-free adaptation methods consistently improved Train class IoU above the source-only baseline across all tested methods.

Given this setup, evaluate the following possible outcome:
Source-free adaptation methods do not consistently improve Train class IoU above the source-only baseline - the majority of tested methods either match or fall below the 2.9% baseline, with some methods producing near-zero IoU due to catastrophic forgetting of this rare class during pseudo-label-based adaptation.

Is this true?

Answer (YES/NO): NO